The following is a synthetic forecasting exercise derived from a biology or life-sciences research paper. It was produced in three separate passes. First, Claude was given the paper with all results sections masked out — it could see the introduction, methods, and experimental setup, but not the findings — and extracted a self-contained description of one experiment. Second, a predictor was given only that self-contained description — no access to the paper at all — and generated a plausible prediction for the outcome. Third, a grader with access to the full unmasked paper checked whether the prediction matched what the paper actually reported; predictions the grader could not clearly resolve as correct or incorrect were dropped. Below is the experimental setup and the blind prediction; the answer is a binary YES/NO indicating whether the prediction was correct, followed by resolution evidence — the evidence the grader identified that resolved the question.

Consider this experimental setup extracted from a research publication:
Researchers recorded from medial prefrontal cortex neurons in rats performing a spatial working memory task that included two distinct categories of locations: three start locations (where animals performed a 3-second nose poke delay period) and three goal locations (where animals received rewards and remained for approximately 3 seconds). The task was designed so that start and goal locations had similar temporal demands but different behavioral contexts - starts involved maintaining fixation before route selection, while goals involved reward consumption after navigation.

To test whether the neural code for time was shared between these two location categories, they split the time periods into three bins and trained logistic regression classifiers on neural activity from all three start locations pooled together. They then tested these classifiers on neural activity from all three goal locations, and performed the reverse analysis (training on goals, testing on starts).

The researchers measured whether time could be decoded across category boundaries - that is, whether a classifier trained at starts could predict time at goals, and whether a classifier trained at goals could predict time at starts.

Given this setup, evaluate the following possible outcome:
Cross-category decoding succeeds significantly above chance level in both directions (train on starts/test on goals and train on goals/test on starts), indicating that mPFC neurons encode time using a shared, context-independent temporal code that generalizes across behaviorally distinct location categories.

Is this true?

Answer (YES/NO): NO